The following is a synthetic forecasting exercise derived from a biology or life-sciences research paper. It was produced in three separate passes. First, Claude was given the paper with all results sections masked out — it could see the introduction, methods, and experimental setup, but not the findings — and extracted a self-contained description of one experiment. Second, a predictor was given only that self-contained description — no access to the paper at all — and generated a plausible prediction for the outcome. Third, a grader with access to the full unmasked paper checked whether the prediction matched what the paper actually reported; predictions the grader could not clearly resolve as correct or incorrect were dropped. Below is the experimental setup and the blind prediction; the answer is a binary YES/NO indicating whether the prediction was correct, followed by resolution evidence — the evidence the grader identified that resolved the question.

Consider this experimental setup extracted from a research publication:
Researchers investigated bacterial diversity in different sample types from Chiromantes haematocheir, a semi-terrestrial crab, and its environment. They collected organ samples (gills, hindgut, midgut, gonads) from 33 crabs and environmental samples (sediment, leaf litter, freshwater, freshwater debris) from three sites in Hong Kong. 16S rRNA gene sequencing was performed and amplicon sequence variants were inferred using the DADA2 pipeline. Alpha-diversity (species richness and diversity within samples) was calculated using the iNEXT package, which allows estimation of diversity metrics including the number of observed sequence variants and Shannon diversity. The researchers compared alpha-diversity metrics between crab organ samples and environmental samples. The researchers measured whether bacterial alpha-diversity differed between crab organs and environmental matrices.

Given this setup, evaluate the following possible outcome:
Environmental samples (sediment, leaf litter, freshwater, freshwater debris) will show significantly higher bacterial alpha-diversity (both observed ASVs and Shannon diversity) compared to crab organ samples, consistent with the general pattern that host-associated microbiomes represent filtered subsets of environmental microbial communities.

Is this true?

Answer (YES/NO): NO